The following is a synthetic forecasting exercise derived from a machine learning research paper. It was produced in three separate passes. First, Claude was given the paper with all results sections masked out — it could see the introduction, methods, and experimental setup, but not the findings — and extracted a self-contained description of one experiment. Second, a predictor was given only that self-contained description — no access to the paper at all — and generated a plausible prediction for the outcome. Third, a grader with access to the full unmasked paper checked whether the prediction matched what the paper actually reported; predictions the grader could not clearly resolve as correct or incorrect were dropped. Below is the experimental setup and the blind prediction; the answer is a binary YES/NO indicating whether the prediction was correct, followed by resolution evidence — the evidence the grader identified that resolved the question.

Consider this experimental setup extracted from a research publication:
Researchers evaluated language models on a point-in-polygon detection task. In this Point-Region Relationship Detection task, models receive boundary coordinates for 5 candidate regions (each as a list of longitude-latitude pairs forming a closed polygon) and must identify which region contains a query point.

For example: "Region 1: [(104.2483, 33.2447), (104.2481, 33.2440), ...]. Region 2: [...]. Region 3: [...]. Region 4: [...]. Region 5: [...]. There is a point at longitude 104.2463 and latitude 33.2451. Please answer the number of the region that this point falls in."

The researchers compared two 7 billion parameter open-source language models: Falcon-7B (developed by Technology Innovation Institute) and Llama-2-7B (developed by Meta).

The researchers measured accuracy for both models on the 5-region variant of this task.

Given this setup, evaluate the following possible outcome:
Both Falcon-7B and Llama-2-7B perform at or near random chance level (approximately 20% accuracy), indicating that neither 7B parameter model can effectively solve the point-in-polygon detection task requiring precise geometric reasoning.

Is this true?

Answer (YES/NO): NO